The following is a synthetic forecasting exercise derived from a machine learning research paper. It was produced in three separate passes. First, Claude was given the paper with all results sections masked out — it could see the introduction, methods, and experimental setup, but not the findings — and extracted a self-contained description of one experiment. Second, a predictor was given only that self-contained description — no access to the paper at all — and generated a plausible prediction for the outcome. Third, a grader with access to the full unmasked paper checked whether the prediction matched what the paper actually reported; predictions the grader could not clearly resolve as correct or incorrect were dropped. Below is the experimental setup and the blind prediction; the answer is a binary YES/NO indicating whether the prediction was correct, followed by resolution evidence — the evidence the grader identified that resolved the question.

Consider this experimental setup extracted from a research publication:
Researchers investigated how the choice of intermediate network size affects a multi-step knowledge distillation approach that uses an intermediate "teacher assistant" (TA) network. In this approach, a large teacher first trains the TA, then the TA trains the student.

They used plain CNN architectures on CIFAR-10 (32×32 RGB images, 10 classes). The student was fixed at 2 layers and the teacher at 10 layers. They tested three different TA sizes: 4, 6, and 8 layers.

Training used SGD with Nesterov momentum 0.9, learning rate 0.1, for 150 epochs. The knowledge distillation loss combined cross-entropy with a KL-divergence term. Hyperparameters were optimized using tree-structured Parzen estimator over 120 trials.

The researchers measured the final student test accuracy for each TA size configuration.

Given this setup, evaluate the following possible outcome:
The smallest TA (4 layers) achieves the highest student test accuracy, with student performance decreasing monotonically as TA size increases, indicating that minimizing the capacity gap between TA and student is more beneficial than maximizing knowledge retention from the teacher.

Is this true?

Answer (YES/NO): YES